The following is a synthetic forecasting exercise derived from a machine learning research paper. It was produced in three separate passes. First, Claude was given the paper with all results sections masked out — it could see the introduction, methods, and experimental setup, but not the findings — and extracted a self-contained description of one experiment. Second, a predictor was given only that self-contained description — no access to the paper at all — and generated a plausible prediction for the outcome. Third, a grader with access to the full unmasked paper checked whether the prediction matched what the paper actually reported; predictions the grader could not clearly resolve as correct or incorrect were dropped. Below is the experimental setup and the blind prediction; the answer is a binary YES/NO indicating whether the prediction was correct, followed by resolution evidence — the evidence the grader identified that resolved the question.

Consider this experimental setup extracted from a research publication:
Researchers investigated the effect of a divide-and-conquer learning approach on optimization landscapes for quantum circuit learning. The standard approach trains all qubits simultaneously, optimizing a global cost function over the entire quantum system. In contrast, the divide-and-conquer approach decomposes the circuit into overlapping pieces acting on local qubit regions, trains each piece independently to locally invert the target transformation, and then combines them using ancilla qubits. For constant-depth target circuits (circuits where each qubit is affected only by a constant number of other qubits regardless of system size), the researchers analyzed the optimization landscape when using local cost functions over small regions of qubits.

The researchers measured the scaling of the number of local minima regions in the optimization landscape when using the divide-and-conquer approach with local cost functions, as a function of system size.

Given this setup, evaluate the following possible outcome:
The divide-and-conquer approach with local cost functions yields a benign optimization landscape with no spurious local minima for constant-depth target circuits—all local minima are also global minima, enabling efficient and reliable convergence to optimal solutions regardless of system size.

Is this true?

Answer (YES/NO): NO